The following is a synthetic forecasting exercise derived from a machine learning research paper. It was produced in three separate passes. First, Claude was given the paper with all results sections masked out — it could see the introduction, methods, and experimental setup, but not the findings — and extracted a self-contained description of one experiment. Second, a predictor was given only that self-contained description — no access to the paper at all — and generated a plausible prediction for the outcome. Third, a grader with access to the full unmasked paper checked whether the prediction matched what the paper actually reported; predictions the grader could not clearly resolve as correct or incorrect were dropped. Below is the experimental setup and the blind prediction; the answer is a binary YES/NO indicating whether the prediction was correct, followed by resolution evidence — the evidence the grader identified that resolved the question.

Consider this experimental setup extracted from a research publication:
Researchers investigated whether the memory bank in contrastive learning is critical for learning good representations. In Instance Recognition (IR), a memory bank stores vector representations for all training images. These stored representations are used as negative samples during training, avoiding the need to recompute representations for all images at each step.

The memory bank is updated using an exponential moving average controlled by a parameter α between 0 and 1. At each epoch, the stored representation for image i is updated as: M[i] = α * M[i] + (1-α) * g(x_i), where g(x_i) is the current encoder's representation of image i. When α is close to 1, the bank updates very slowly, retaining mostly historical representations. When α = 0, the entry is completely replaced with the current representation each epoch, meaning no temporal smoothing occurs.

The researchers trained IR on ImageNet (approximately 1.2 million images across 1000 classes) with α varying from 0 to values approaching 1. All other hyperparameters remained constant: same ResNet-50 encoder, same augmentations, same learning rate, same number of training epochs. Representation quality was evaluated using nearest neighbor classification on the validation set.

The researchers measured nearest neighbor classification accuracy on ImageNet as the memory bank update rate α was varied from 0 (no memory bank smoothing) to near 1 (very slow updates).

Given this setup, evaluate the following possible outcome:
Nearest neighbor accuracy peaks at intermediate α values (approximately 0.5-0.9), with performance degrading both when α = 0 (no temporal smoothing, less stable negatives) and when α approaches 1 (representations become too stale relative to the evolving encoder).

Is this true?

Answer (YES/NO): NO